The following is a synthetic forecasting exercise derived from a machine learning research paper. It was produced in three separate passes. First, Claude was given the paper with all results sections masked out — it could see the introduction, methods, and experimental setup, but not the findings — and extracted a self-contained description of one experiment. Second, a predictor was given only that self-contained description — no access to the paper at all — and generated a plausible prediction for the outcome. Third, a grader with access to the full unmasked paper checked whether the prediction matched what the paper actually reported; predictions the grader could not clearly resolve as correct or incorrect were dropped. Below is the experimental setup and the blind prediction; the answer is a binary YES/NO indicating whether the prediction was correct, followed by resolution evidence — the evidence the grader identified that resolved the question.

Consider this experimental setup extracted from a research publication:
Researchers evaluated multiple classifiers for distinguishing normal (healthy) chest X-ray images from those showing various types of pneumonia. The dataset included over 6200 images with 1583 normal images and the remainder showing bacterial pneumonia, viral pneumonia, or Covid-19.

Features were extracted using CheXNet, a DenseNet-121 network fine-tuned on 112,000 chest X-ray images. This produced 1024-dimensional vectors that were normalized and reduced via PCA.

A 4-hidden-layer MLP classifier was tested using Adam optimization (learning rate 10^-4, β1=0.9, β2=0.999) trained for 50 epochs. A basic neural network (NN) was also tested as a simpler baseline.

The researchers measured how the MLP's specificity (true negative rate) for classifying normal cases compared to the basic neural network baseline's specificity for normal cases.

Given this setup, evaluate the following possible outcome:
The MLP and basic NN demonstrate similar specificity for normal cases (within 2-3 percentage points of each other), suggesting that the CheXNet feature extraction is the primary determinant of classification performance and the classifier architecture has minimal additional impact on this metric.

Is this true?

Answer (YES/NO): NO